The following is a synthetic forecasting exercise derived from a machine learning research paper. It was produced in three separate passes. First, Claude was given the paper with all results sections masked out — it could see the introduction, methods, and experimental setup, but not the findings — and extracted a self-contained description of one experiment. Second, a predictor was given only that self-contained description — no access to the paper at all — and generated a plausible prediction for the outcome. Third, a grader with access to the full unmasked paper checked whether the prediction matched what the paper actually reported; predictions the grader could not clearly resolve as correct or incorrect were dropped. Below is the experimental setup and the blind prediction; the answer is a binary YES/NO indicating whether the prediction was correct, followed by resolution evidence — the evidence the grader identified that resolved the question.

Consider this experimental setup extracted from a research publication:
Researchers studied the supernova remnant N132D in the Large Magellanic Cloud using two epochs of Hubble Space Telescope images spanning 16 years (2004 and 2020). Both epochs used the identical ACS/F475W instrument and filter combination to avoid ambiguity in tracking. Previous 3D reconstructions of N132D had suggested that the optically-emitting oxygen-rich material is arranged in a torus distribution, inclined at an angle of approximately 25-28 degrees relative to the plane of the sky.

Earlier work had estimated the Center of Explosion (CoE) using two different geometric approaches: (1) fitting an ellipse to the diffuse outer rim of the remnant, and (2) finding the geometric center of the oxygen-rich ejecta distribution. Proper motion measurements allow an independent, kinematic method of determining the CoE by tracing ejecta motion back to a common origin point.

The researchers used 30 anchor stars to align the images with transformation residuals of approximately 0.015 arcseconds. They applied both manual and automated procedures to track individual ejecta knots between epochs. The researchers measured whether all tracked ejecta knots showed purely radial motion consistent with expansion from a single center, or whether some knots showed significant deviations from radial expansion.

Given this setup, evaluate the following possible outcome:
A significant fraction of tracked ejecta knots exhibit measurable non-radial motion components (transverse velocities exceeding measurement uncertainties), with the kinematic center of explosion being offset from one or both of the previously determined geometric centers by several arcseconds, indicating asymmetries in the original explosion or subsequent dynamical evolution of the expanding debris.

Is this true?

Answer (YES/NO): NO